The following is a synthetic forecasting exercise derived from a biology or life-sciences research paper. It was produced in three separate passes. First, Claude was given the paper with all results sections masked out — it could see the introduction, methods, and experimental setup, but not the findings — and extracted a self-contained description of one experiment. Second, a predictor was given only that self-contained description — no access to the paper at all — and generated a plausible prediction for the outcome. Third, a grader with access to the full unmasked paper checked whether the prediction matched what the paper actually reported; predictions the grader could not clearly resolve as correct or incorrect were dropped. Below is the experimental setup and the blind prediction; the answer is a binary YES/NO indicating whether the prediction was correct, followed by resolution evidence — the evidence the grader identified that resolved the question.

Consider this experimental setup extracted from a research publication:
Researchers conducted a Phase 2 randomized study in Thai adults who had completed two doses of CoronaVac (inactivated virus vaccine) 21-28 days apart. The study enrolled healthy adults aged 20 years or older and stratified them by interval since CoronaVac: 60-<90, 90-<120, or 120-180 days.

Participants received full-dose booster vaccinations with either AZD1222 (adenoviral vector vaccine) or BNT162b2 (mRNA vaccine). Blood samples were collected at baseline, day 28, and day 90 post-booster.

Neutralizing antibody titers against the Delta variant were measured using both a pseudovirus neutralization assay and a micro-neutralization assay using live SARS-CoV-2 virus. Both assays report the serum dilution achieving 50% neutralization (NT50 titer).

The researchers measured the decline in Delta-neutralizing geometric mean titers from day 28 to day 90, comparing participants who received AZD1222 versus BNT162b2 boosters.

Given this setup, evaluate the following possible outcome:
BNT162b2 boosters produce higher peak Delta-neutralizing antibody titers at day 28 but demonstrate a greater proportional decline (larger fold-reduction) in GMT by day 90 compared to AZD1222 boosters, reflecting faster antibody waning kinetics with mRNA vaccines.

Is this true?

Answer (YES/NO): YES